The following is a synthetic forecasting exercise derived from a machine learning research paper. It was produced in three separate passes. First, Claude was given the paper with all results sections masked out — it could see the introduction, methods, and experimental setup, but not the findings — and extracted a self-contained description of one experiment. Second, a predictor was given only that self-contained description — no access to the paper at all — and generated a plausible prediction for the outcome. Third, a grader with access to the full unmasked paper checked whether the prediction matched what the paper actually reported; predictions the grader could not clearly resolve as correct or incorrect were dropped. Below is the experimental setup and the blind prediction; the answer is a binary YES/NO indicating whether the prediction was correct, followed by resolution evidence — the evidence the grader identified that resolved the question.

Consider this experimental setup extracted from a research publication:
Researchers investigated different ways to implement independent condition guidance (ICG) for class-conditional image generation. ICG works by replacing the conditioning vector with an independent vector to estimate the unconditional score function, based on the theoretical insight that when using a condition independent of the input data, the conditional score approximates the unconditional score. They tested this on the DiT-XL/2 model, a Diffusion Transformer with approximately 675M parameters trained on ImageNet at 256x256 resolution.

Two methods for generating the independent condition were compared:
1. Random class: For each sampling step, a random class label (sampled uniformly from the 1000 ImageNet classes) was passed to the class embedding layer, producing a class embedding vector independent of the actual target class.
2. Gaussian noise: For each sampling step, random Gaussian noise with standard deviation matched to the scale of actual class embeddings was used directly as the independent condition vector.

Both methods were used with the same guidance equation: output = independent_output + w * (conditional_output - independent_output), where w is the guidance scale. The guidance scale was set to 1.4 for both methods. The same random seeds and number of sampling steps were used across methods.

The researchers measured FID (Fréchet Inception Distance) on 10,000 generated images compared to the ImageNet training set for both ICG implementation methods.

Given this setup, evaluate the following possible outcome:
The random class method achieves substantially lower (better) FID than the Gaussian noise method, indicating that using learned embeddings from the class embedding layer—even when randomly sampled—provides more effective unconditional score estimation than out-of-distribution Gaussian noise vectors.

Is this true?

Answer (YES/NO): NO